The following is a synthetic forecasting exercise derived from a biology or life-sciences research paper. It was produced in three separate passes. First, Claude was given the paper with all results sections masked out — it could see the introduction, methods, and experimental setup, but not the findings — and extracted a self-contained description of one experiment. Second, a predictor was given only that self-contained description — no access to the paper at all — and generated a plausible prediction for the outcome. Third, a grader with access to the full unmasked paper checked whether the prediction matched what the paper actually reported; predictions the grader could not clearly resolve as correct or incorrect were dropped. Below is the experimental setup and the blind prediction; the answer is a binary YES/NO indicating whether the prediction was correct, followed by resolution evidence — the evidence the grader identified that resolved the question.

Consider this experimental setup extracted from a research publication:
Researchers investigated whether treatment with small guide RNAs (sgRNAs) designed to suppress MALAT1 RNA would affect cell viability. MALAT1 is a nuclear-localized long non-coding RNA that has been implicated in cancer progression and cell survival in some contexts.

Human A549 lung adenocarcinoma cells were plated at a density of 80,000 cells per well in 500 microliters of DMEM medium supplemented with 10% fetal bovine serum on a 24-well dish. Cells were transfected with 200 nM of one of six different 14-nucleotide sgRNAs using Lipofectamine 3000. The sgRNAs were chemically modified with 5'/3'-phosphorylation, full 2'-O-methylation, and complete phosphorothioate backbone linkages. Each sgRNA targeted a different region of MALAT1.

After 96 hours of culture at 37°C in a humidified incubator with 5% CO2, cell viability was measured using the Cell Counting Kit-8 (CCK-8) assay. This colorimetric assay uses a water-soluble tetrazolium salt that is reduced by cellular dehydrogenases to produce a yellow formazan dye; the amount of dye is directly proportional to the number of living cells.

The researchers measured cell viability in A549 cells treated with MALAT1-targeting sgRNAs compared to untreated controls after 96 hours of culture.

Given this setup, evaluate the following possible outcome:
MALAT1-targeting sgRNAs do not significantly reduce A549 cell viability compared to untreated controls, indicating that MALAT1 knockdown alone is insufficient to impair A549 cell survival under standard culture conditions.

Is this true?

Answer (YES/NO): NO